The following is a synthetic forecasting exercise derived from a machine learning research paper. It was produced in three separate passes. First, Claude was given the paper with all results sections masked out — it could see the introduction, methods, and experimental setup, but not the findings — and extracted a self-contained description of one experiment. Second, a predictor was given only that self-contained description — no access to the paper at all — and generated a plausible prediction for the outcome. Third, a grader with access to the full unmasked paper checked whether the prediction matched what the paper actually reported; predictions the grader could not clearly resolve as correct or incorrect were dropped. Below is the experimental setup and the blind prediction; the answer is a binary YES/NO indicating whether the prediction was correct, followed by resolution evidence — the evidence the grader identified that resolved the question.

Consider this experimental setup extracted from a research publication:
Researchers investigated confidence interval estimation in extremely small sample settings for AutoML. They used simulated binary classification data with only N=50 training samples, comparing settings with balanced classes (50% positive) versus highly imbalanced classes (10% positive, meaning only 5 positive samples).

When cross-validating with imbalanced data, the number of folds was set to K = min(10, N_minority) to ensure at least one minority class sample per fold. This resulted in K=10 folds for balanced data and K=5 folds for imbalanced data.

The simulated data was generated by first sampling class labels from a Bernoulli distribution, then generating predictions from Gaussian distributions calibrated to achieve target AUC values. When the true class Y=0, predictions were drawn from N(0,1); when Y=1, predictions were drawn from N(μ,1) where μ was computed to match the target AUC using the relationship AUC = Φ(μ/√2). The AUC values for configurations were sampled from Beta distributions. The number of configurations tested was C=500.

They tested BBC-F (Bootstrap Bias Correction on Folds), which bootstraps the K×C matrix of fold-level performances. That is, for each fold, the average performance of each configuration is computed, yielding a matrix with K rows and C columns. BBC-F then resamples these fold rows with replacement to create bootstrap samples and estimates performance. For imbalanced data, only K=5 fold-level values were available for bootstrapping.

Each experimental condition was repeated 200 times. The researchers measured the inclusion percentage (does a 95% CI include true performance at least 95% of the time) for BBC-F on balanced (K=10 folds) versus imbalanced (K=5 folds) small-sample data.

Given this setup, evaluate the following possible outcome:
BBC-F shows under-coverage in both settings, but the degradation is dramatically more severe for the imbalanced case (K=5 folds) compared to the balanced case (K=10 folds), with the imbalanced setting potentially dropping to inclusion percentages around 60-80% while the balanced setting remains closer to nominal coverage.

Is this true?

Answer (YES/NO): NO